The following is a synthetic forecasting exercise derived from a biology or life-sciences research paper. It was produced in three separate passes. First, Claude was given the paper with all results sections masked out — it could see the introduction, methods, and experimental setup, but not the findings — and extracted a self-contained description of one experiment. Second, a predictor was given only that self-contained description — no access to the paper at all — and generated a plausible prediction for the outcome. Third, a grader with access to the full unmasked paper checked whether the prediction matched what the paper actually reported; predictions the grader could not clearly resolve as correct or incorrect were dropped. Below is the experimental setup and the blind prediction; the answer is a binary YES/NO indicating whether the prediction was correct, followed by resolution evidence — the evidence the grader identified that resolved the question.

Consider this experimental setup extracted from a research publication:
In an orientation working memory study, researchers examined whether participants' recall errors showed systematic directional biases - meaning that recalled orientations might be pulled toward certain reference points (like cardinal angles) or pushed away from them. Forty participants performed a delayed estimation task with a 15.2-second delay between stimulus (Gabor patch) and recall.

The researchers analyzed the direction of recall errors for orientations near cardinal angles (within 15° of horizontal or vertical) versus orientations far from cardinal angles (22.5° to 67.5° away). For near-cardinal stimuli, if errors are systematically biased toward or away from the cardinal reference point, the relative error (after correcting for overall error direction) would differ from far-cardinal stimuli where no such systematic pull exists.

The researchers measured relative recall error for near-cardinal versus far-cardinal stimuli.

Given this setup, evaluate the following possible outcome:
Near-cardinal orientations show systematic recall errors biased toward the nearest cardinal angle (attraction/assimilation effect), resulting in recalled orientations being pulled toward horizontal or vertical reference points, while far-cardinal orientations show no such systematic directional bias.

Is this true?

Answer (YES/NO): NO